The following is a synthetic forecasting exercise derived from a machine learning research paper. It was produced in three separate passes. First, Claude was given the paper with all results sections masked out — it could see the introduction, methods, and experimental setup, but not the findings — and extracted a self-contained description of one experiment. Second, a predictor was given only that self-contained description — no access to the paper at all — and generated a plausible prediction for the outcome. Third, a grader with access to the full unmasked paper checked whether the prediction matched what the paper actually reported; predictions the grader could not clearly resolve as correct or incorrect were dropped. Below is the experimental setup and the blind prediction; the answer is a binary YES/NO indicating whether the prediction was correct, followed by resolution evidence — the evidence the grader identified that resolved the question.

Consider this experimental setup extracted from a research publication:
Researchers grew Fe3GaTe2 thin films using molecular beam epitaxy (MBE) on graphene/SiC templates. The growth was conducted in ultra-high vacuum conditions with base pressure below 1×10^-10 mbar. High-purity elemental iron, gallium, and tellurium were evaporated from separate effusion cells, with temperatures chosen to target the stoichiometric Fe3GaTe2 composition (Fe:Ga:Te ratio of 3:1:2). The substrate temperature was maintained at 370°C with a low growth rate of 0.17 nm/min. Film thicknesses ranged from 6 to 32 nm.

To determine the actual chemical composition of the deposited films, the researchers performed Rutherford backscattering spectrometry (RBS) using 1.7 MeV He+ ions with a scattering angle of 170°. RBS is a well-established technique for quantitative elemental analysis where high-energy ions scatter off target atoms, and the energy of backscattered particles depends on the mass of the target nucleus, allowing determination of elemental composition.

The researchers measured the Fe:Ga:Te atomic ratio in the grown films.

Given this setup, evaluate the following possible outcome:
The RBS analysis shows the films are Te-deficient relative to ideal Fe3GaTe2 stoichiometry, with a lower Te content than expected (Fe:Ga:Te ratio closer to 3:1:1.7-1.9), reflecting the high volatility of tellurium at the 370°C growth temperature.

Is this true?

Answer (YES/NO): NO